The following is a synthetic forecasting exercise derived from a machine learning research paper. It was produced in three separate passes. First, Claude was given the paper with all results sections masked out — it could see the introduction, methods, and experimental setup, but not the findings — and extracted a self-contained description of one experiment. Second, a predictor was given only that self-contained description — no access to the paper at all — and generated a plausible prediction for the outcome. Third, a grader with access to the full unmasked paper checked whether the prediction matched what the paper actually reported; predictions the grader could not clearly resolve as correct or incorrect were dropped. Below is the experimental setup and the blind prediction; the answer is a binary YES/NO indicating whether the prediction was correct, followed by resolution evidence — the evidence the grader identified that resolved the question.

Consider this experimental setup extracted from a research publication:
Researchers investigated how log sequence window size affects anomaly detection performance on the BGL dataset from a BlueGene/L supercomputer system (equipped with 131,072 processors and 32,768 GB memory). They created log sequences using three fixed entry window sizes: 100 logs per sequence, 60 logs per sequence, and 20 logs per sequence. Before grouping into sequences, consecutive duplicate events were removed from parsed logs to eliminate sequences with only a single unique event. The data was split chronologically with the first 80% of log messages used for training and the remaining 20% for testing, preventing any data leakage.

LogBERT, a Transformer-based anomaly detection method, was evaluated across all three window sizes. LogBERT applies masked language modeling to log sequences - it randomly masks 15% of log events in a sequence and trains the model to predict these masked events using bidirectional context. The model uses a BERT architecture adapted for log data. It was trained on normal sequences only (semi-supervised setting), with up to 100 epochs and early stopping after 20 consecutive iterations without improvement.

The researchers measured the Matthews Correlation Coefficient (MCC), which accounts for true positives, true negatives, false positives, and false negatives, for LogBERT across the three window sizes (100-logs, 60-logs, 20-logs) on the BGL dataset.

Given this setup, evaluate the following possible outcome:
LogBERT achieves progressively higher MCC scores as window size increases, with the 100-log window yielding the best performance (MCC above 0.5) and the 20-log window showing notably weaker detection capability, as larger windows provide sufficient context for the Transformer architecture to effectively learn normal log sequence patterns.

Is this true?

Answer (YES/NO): YES